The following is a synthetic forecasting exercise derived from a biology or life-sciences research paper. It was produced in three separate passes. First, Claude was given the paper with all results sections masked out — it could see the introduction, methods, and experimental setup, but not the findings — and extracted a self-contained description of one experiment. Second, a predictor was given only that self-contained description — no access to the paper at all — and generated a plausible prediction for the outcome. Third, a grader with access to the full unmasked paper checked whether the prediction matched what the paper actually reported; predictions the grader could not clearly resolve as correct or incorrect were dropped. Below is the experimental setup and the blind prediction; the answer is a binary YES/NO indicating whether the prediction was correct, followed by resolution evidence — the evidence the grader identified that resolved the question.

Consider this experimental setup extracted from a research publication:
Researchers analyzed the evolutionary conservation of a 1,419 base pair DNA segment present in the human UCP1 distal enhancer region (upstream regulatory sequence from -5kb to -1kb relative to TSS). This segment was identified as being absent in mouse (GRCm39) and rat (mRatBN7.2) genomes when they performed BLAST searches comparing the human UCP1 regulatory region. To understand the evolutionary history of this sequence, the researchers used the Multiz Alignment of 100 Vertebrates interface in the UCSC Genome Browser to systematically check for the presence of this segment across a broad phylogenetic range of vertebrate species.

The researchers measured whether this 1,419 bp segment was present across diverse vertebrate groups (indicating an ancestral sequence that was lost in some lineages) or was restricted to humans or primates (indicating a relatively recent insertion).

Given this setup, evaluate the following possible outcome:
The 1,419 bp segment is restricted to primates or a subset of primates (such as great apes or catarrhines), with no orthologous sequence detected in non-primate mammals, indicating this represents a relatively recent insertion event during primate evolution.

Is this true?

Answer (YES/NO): NO